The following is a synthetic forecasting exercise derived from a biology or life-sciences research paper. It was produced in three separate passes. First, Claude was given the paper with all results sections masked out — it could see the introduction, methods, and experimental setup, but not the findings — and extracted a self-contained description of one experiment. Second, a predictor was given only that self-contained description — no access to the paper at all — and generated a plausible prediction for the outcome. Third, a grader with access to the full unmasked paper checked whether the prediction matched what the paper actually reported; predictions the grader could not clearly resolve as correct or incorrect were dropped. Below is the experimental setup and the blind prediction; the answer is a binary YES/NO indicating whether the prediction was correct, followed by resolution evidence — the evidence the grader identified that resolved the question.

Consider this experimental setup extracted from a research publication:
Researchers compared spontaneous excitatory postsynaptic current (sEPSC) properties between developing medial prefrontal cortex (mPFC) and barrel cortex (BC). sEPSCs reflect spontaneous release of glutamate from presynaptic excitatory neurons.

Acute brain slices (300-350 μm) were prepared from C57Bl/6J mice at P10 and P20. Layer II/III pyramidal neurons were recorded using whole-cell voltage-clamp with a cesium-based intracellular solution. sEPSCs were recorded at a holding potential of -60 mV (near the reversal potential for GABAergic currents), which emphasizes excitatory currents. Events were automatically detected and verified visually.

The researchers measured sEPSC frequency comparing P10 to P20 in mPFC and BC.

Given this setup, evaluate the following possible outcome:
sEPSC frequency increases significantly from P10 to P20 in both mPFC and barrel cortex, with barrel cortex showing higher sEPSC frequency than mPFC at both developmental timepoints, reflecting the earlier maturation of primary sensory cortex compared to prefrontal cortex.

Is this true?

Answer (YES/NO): NO